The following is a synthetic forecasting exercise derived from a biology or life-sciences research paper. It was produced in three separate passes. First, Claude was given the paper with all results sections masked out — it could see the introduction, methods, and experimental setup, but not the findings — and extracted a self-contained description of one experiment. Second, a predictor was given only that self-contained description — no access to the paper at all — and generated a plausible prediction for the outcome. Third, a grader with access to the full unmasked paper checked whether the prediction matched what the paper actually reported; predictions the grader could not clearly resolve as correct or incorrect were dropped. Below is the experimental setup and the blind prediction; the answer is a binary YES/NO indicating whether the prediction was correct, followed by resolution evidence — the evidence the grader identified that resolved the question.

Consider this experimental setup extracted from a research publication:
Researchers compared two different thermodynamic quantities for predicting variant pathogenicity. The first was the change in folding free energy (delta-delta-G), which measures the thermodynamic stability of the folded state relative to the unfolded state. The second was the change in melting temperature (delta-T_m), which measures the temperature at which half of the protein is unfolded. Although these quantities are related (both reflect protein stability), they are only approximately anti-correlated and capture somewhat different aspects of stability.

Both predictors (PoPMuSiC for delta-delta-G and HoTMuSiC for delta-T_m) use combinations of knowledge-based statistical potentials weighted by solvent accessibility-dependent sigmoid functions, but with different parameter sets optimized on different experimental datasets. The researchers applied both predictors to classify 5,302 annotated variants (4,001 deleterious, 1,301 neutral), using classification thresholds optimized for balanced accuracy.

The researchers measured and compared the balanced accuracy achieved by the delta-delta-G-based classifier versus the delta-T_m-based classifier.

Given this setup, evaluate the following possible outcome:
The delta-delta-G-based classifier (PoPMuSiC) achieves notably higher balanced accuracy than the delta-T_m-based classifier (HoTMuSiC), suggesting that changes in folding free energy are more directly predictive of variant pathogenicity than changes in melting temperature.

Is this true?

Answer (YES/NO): NO